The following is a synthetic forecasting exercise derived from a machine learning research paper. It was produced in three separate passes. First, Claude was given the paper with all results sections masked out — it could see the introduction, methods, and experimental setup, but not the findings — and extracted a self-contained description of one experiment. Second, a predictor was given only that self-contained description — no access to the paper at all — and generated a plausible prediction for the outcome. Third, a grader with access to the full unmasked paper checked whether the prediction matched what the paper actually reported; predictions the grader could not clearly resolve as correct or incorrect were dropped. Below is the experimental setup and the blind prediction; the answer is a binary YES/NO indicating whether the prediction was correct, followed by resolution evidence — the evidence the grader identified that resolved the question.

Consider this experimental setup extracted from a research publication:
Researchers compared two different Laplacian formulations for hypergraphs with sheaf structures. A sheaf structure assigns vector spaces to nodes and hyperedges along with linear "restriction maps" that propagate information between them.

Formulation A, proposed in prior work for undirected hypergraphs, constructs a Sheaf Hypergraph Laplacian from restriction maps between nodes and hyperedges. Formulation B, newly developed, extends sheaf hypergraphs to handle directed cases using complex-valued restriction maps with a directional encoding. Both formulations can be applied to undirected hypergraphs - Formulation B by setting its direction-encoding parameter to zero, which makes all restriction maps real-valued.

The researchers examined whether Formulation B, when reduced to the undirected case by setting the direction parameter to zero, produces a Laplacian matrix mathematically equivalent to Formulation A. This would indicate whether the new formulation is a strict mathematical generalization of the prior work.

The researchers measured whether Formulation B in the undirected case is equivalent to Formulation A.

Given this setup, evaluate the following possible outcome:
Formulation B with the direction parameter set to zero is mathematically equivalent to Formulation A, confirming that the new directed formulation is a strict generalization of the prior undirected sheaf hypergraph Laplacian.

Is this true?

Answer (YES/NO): NO